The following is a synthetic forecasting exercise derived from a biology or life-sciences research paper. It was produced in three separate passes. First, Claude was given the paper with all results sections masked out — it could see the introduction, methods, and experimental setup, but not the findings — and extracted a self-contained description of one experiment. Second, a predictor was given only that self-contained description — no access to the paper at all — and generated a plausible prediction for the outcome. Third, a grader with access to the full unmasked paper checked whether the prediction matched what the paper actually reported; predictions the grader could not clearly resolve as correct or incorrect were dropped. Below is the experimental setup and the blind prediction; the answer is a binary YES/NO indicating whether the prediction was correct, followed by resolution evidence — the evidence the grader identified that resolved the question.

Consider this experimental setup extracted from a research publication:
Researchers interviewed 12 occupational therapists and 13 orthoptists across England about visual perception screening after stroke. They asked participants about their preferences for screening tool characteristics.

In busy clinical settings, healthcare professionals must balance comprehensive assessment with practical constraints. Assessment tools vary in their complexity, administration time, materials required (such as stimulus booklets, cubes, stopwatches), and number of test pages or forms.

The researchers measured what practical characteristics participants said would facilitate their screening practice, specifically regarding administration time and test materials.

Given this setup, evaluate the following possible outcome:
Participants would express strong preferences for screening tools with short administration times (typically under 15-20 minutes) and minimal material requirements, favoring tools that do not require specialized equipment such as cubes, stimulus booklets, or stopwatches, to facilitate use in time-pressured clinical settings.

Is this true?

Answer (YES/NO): YES